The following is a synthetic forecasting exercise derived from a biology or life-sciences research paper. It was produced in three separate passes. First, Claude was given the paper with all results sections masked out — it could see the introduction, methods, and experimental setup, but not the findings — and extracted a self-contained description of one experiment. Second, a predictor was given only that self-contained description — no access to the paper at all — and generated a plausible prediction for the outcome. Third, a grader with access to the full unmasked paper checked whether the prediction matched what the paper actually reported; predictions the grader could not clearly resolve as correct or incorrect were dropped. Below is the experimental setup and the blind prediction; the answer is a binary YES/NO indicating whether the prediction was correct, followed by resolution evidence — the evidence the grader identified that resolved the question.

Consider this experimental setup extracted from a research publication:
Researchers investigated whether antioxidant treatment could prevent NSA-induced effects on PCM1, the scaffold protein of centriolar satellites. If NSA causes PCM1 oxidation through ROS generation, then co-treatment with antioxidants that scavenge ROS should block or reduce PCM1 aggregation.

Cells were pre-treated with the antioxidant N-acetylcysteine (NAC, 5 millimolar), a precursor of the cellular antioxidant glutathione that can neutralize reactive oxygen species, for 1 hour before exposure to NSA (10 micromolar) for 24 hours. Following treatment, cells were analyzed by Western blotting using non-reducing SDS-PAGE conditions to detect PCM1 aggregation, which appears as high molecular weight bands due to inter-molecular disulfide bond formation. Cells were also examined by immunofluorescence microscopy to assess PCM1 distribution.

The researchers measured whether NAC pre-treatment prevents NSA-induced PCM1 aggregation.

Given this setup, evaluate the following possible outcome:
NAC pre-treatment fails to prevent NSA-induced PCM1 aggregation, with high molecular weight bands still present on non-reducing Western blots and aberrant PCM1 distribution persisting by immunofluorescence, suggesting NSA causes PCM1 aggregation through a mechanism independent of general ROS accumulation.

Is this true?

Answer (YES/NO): NO